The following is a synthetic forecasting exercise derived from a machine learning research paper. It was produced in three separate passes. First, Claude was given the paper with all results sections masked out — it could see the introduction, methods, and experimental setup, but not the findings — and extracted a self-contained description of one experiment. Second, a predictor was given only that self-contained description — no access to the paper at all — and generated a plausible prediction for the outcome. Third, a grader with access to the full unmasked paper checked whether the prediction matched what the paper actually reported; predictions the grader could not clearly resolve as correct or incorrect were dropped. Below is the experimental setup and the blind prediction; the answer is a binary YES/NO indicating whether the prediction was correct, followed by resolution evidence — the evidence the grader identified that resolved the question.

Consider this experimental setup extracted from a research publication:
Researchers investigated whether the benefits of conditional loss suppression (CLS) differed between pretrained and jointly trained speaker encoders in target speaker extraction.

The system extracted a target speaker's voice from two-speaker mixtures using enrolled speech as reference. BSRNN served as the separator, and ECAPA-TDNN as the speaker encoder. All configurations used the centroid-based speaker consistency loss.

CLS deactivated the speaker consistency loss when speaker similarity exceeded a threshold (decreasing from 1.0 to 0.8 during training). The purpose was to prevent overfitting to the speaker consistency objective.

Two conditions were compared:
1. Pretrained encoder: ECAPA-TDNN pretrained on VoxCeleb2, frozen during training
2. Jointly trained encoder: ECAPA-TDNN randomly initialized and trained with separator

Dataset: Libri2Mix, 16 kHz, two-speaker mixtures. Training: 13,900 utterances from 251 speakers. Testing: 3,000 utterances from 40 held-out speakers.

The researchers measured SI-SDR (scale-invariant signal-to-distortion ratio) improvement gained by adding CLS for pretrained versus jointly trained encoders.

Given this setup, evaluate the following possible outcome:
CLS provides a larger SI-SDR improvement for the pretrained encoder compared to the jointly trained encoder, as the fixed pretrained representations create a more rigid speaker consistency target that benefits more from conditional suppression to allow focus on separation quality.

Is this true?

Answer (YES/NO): YES